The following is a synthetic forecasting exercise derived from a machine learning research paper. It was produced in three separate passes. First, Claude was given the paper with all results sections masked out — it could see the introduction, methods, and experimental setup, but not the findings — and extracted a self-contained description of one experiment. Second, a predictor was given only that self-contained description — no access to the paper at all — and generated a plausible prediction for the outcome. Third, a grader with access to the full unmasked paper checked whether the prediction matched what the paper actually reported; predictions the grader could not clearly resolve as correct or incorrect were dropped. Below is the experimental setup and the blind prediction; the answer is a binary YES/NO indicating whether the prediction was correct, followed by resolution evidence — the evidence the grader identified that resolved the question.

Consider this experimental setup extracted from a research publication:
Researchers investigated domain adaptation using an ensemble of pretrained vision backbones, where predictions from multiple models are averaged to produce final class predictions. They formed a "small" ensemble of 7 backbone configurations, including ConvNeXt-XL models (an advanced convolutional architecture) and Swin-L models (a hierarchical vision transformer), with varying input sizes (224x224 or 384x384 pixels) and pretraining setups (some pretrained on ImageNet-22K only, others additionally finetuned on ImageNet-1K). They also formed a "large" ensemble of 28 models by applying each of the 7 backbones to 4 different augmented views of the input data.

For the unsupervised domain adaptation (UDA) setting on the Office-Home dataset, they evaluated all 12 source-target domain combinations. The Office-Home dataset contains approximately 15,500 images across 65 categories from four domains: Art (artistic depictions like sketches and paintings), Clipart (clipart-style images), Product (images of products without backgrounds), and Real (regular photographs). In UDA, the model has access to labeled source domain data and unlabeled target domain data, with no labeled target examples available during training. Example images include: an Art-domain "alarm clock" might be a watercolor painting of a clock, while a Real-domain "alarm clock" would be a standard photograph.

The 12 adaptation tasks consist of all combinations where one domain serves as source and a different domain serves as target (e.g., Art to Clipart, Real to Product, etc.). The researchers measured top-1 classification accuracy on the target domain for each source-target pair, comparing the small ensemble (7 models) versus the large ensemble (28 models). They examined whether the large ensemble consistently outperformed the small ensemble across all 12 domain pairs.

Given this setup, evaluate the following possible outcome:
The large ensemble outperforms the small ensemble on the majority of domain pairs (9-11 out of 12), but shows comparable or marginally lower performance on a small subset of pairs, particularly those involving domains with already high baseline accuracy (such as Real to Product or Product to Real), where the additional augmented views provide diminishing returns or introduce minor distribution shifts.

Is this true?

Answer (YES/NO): NO